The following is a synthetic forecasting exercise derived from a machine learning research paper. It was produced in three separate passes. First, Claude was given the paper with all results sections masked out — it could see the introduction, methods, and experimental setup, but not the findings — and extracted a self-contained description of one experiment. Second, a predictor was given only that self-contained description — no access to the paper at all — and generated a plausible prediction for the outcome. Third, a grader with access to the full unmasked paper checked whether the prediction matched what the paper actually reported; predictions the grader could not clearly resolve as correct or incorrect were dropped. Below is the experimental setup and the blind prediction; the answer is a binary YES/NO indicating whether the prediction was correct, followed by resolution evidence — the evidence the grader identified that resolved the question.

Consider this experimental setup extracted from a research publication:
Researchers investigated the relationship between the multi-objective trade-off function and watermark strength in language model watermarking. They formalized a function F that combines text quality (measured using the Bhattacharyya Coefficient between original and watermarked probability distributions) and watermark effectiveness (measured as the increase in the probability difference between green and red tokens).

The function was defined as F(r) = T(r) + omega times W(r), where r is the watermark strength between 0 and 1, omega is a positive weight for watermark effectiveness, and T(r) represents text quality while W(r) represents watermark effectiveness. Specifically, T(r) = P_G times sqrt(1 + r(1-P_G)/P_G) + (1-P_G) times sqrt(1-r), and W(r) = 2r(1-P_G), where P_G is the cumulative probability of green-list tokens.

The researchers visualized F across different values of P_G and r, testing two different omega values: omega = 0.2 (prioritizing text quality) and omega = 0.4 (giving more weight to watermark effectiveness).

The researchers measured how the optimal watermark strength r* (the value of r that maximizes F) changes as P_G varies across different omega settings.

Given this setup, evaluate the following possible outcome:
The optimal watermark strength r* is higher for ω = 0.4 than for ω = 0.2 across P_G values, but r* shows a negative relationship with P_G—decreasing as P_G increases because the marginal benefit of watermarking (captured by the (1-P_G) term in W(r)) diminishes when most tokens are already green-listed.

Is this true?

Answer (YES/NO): NO